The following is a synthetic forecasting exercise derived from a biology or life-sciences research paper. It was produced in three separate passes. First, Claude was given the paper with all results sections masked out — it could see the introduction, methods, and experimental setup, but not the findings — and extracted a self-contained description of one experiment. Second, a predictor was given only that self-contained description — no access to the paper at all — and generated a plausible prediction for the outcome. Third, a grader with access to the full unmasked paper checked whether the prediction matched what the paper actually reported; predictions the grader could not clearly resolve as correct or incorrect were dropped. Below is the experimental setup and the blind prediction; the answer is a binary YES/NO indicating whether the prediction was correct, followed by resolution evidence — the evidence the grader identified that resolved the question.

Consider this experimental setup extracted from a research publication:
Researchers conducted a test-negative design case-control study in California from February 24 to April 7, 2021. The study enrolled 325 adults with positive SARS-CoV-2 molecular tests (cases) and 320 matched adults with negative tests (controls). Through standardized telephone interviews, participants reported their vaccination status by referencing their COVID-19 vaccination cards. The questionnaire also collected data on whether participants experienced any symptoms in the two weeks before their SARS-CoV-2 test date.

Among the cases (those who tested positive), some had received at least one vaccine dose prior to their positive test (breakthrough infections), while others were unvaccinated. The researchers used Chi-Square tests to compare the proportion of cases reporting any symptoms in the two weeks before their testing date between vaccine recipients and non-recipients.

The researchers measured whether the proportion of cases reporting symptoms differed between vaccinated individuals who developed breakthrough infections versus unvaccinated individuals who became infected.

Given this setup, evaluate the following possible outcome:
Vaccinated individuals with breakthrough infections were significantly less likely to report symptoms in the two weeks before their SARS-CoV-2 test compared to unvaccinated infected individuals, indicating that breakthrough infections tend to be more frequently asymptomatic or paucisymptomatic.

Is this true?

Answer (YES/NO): NO